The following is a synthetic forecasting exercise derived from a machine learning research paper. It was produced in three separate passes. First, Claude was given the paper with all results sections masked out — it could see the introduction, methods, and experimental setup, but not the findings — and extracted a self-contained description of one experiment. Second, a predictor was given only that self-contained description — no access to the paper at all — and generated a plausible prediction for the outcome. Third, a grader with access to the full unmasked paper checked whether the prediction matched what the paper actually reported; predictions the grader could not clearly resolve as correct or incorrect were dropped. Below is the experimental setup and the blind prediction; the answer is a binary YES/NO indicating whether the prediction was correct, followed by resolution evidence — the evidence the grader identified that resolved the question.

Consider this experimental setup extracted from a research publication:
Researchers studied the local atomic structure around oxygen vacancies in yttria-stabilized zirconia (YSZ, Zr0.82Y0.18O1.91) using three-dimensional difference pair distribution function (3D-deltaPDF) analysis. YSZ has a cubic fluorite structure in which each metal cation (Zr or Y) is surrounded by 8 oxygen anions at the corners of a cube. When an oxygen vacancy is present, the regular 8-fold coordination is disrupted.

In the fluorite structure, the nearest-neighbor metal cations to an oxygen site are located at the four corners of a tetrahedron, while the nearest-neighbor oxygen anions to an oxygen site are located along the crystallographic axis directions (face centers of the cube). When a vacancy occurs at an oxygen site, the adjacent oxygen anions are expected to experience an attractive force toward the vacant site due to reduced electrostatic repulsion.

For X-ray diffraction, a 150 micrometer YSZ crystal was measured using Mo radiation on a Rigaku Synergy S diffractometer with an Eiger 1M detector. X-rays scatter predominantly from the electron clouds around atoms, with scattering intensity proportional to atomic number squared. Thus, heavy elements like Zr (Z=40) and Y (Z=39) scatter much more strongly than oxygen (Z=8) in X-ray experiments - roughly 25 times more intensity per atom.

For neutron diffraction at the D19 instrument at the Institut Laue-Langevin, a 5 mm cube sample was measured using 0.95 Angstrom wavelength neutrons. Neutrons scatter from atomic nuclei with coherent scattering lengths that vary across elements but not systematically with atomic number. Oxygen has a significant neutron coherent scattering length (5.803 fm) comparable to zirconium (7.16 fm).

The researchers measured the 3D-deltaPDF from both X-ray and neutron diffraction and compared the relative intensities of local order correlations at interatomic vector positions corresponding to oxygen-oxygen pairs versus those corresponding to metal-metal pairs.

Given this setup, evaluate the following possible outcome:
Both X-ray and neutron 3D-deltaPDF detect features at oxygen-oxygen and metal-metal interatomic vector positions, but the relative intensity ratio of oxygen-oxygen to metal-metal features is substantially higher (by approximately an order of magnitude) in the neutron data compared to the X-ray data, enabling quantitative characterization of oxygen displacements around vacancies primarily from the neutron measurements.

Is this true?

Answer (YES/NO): NO